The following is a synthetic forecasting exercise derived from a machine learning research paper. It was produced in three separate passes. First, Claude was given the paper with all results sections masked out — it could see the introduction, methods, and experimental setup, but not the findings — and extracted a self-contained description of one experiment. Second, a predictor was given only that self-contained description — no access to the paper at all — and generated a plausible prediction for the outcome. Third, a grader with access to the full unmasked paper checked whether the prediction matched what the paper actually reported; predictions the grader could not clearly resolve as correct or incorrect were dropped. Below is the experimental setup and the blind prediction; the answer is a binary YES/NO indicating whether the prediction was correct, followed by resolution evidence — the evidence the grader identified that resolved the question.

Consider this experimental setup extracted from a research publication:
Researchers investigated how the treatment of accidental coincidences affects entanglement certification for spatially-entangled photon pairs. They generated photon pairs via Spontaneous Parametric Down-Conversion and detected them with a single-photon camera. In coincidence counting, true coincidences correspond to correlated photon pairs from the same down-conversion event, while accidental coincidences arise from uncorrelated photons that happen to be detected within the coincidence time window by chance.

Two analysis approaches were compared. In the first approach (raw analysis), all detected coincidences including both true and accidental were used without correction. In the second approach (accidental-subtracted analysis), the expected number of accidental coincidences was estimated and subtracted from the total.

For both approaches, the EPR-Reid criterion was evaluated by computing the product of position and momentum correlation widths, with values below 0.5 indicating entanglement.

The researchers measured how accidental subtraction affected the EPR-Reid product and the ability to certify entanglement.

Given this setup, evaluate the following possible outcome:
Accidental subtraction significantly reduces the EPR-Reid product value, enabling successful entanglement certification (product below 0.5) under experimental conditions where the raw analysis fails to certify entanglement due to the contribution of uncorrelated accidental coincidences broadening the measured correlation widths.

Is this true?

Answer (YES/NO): YES